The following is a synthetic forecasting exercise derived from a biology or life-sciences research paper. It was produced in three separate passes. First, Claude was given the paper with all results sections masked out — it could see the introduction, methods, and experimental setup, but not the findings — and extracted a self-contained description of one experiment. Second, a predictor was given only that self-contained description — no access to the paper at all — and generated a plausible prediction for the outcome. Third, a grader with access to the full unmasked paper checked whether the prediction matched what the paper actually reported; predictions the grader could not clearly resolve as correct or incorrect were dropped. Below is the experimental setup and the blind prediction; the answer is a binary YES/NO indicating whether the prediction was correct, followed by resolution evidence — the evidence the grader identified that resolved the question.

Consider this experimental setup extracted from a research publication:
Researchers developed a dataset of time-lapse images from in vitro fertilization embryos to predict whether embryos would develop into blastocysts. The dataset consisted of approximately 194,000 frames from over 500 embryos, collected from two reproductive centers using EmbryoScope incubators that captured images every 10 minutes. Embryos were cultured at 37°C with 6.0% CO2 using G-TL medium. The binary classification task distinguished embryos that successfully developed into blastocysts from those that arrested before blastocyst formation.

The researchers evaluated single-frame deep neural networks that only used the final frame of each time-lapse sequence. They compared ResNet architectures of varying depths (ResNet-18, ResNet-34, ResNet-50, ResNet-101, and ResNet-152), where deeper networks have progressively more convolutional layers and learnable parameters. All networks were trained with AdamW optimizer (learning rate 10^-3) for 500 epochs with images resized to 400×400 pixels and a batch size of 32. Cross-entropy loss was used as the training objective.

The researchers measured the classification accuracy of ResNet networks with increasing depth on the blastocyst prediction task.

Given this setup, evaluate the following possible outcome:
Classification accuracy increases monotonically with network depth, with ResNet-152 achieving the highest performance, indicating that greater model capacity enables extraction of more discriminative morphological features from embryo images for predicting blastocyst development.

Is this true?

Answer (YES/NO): NO